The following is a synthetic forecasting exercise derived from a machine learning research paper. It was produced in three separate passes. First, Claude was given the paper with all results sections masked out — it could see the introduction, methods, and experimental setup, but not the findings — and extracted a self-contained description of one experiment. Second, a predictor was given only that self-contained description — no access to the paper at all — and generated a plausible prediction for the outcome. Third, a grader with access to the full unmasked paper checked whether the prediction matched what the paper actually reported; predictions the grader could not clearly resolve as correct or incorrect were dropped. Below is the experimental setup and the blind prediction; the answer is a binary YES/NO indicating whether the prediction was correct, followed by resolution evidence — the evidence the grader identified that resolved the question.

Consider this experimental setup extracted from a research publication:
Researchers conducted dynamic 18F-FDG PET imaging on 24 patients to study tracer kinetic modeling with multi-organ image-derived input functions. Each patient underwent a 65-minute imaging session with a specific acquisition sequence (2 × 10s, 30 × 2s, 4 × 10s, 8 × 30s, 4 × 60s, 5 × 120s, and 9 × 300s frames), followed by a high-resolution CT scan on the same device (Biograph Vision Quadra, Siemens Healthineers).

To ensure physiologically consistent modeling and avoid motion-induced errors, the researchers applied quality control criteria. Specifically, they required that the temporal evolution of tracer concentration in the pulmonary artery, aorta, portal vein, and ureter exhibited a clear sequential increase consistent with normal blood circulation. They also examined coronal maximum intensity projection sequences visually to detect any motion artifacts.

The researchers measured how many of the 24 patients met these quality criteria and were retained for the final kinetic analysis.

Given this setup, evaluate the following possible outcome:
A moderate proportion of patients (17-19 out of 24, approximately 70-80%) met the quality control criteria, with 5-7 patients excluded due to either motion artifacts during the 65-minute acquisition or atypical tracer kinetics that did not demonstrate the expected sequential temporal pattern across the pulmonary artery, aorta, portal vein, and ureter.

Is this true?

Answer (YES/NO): NO